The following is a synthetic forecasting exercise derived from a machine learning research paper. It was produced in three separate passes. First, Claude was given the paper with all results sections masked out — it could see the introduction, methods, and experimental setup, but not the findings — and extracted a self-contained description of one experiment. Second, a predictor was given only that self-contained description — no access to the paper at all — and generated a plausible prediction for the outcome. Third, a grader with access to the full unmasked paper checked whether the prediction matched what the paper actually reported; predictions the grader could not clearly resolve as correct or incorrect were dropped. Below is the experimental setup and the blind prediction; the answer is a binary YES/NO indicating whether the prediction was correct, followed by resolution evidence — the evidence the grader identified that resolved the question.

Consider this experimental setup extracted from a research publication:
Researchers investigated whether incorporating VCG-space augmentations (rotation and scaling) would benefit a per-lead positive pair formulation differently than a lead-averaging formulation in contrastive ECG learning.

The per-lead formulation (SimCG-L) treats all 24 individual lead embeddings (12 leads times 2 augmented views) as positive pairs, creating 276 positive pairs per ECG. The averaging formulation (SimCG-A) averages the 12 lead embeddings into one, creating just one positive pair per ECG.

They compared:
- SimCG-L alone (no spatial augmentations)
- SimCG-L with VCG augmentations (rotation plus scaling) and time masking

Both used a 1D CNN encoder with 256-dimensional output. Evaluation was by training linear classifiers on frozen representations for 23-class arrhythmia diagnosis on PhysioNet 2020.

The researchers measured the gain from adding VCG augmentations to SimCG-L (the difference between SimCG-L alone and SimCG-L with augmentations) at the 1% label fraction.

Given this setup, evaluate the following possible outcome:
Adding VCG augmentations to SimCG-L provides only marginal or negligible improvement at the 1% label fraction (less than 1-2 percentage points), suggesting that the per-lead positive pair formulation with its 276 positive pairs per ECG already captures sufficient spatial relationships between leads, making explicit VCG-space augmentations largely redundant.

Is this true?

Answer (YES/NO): NO